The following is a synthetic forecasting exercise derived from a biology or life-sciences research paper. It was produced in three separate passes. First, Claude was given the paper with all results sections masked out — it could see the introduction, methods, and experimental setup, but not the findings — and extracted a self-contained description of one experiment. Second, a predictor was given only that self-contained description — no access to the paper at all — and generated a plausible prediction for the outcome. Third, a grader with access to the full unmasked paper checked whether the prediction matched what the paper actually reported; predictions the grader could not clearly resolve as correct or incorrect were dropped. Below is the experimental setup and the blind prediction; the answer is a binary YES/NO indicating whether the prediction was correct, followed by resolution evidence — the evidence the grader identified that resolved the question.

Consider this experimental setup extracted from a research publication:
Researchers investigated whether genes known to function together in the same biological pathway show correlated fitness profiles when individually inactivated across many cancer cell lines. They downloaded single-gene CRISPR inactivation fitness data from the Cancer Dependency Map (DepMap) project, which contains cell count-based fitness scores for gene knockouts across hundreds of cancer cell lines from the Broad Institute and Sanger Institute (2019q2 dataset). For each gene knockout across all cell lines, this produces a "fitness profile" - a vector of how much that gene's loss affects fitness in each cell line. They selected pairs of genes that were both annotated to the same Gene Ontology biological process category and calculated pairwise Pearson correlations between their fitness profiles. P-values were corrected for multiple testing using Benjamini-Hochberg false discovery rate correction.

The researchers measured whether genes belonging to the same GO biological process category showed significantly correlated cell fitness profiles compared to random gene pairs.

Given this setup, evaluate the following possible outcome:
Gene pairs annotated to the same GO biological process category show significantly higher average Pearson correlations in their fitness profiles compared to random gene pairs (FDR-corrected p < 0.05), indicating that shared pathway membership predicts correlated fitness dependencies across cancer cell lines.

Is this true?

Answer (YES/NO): NO